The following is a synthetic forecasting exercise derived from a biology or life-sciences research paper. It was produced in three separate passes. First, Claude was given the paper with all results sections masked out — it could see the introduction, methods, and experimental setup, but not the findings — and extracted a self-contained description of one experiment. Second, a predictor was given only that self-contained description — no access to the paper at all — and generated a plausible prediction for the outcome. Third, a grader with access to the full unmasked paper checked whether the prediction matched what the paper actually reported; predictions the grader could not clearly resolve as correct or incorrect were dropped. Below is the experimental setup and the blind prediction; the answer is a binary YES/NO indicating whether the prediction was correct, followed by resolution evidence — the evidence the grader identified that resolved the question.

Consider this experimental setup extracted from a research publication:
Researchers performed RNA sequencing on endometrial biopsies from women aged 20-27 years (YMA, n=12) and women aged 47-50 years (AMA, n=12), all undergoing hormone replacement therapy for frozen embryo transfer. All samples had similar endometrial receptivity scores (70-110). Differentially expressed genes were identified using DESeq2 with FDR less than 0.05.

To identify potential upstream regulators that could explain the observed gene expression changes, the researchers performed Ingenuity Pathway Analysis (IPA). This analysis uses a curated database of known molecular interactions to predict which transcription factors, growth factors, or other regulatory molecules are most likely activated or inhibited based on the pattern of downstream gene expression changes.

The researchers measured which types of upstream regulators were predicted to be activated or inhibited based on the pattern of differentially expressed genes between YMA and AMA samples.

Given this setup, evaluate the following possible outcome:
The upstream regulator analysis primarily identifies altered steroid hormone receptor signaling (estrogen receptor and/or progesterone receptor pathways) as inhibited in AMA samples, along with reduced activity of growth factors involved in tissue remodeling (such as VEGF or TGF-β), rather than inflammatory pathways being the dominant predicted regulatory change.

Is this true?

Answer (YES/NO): NO